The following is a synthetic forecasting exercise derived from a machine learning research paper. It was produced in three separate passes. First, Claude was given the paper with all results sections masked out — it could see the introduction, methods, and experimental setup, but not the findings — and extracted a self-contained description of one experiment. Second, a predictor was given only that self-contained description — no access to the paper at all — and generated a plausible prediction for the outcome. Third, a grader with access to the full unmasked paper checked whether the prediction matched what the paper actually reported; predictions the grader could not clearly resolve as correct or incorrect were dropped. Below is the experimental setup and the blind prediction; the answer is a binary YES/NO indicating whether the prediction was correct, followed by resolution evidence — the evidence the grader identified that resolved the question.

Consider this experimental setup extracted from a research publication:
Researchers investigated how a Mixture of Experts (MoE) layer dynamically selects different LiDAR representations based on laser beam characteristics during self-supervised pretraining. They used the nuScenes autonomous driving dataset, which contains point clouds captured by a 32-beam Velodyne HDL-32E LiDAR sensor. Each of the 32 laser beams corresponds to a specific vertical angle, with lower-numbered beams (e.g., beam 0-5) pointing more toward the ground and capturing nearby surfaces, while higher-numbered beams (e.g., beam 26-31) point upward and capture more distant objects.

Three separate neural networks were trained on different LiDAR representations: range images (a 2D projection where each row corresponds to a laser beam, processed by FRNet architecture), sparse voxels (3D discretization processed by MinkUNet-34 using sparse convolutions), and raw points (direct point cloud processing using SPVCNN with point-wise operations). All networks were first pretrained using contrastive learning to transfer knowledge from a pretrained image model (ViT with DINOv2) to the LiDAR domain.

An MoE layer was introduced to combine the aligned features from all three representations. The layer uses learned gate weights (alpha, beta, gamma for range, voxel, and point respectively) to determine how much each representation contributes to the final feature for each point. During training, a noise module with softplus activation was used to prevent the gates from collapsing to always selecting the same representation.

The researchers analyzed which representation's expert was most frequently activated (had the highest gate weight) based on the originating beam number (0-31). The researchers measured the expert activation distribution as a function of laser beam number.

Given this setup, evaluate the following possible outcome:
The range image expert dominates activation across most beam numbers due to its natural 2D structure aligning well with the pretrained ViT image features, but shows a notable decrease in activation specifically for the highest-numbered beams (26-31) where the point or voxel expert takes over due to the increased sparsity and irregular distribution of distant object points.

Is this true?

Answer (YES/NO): NO